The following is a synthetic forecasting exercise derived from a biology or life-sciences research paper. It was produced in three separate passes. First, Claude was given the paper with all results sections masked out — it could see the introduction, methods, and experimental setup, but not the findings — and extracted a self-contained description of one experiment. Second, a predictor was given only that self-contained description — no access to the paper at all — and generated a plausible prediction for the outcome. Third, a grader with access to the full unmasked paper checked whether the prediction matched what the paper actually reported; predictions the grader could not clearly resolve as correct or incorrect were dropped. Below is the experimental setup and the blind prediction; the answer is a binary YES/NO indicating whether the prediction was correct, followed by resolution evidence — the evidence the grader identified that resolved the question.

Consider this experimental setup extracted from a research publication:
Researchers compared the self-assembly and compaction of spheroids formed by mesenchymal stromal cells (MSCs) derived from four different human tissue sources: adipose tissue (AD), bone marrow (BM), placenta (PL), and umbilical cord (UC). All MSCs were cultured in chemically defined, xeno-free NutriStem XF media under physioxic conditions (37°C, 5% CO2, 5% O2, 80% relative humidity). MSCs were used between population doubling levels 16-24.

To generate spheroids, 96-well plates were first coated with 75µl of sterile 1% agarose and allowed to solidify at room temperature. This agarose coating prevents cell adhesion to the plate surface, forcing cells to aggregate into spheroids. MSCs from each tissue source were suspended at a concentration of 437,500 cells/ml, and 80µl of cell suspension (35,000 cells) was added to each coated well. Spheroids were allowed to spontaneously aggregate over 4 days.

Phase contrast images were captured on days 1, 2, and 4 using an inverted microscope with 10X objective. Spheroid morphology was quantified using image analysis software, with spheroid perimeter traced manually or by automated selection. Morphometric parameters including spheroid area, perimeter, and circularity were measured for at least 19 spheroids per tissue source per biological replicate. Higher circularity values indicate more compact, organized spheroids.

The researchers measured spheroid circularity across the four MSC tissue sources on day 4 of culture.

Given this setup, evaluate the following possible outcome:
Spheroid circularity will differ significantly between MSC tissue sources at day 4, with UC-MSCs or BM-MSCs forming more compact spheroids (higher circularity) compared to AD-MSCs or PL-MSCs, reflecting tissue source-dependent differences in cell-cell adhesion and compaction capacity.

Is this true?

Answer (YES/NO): NO